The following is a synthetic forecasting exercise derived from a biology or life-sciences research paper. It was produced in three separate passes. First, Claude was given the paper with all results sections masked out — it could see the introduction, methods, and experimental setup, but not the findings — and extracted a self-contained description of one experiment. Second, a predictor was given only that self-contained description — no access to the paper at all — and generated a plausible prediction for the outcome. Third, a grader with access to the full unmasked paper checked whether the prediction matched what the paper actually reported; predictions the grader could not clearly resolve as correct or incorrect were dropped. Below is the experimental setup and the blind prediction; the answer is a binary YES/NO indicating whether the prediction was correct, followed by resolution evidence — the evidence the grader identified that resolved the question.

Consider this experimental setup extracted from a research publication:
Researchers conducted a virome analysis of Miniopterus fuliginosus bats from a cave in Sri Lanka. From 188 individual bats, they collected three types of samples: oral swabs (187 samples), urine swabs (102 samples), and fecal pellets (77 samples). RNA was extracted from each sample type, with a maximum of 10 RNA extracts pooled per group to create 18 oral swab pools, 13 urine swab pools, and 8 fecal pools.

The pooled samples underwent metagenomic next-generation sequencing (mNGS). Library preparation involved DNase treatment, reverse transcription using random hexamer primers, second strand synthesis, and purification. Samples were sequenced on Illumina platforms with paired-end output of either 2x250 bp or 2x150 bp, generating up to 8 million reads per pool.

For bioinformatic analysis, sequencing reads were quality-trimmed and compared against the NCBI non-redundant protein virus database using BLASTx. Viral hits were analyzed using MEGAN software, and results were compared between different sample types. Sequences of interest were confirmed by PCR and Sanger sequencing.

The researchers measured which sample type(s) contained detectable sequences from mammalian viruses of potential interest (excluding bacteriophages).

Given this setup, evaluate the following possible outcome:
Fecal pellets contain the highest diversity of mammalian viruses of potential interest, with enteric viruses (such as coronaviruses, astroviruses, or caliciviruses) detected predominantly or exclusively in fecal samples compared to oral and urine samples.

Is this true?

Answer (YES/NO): NO